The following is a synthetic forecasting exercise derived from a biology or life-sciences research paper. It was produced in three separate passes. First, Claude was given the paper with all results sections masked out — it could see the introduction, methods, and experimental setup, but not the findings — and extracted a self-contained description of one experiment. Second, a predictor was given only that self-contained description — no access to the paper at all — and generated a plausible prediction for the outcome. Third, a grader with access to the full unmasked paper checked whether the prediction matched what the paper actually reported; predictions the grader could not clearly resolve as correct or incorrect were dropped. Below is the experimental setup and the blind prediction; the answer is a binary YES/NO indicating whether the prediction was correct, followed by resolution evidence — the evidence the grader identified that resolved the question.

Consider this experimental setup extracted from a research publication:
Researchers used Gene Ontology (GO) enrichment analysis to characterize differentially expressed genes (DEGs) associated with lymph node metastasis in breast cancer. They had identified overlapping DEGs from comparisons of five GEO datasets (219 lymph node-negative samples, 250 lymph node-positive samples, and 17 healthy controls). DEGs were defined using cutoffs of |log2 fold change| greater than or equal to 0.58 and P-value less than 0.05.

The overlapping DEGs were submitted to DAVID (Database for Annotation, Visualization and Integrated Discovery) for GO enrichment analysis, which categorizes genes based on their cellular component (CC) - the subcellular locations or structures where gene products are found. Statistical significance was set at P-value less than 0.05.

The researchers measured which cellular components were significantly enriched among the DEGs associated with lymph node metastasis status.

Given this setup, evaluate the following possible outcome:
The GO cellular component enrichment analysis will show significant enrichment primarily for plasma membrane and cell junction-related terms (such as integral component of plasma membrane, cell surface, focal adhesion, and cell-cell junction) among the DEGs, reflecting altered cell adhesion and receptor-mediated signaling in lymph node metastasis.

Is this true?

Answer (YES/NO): NO